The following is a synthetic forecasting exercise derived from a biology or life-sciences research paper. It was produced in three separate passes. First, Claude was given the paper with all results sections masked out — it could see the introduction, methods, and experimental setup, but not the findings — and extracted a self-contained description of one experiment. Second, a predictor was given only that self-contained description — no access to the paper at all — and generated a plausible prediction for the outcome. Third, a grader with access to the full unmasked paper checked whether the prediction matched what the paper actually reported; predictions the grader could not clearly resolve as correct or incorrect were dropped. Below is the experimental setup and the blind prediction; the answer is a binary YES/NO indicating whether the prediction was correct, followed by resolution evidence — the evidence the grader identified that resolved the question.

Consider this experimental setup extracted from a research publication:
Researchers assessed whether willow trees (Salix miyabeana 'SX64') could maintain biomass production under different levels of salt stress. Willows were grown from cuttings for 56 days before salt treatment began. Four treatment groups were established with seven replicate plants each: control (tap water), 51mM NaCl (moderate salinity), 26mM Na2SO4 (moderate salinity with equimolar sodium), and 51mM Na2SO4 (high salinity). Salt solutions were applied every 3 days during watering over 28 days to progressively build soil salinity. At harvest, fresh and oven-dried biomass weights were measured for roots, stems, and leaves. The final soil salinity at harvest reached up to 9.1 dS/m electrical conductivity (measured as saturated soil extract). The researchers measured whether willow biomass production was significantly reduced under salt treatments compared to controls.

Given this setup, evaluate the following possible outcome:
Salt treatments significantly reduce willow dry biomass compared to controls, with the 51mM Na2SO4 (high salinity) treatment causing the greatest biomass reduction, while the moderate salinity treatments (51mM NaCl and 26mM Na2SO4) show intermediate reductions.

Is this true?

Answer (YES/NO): NO